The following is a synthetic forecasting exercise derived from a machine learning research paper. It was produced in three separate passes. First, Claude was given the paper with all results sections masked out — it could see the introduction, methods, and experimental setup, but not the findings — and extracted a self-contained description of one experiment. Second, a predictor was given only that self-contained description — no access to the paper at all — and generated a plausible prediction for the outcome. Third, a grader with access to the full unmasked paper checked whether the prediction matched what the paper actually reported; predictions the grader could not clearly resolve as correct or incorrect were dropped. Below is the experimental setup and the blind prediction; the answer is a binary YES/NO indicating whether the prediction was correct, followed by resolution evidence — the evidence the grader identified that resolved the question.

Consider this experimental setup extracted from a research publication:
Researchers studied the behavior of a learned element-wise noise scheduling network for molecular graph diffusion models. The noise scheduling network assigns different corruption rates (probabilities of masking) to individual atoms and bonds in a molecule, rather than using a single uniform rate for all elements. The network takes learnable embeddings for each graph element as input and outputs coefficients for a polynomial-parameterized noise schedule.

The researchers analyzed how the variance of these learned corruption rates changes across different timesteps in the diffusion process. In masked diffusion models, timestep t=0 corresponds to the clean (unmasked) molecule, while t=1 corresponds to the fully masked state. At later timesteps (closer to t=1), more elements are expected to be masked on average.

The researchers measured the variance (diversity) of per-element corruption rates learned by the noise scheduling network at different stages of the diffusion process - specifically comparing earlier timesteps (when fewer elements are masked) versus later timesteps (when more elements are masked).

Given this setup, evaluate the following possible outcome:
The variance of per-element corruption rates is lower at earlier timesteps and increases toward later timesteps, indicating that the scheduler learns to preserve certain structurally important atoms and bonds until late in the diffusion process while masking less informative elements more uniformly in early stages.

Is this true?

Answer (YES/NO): YES